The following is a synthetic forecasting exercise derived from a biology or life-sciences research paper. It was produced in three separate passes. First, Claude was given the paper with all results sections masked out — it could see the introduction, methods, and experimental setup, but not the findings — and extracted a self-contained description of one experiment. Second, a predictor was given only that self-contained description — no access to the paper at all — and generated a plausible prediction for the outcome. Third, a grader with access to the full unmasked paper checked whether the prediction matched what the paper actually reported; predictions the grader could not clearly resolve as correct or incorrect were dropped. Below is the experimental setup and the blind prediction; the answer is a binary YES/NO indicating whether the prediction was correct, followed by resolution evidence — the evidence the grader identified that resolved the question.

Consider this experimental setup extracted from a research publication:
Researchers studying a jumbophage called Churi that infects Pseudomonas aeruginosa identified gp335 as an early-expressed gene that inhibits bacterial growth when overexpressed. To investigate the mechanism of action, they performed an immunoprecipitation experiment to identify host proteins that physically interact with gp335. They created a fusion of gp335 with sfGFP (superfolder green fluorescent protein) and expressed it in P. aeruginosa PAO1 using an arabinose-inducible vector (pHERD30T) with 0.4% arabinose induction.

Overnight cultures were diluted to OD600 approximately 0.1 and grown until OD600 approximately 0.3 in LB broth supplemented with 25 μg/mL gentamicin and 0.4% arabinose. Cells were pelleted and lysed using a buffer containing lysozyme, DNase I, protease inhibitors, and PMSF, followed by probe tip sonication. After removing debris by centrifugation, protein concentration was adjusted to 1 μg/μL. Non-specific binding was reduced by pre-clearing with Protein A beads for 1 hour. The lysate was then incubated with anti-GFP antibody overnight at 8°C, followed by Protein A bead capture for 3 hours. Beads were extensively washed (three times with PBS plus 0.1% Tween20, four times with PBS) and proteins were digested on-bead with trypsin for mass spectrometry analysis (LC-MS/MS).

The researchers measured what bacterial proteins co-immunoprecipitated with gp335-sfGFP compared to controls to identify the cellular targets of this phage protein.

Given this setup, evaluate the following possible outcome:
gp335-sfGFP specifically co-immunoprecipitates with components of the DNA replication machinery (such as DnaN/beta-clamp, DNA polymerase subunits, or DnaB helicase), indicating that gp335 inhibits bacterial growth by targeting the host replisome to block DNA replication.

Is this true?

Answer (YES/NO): NO